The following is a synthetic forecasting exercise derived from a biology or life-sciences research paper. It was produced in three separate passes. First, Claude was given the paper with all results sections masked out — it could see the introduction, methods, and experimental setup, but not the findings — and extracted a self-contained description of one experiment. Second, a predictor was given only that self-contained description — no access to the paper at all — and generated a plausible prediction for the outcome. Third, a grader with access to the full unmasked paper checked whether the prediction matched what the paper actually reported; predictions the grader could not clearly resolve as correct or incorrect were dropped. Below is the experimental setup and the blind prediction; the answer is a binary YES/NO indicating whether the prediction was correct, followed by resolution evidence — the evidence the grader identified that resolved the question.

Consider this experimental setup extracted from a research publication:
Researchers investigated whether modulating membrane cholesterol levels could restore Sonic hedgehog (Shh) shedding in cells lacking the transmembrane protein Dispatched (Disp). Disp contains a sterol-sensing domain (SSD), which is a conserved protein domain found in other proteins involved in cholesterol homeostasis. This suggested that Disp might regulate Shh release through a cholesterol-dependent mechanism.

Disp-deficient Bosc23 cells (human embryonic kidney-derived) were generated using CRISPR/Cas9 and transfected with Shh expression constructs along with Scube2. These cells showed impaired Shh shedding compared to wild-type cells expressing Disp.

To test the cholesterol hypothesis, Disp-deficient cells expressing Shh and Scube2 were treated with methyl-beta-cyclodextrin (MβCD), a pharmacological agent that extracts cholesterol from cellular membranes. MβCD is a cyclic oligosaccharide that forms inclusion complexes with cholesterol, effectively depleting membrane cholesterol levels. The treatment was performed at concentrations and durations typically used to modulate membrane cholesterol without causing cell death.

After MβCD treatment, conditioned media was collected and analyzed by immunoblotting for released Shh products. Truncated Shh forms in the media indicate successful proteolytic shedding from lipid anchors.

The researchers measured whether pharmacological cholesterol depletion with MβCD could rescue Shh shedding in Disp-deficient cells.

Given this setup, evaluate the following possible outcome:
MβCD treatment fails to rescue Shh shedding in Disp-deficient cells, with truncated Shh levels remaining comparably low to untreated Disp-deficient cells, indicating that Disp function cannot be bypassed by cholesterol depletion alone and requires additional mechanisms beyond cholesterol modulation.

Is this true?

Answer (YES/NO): NO